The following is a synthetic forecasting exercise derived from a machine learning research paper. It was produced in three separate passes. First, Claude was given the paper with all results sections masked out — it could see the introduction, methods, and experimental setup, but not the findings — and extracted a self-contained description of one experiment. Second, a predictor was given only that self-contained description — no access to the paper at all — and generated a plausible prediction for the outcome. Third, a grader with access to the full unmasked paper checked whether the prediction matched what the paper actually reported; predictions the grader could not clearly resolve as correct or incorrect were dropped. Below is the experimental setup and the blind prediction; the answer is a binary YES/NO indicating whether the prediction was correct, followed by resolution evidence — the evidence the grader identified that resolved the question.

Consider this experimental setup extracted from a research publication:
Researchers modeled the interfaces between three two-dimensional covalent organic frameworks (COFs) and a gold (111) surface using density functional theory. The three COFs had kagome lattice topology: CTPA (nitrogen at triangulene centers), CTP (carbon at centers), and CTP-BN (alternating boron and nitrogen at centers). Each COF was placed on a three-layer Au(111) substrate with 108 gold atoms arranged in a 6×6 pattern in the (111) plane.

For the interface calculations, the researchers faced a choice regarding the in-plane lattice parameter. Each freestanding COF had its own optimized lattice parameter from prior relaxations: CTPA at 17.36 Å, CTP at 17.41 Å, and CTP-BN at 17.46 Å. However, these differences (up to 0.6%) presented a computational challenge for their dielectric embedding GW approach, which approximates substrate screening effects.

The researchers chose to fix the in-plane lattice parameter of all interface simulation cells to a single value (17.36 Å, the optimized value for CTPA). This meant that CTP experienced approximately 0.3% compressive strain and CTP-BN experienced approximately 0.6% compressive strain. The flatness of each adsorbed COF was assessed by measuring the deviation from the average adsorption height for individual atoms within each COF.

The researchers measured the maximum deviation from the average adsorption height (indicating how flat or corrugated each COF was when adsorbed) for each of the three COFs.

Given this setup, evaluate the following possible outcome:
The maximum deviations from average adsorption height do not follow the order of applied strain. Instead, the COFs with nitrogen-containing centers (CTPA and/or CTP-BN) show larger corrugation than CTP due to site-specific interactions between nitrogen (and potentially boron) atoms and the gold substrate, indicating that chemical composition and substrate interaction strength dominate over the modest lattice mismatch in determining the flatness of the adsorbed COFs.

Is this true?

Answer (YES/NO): NO